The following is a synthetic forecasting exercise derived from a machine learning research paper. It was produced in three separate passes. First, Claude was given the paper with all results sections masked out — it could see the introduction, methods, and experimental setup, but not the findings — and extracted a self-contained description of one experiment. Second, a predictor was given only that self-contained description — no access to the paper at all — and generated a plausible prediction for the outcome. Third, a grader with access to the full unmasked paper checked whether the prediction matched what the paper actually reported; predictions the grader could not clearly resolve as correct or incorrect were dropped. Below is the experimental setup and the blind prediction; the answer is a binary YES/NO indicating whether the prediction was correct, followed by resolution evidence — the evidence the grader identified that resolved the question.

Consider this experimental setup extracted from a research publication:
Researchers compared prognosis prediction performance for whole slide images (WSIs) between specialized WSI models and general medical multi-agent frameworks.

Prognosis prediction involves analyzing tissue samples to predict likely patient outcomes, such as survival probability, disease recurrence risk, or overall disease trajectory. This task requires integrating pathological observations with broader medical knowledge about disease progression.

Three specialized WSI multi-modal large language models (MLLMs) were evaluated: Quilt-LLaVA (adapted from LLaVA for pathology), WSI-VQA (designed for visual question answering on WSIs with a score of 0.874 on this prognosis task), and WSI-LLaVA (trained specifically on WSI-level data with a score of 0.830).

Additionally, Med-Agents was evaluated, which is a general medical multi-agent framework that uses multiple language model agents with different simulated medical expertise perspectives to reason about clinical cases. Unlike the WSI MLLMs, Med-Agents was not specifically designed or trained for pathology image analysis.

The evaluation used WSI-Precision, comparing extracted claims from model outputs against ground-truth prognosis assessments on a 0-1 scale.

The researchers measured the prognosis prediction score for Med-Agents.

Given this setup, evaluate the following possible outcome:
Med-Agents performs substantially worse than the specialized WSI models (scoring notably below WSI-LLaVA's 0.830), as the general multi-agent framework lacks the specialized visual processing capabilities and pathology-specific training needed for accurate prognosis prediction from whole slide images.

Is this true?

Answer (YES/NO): NO